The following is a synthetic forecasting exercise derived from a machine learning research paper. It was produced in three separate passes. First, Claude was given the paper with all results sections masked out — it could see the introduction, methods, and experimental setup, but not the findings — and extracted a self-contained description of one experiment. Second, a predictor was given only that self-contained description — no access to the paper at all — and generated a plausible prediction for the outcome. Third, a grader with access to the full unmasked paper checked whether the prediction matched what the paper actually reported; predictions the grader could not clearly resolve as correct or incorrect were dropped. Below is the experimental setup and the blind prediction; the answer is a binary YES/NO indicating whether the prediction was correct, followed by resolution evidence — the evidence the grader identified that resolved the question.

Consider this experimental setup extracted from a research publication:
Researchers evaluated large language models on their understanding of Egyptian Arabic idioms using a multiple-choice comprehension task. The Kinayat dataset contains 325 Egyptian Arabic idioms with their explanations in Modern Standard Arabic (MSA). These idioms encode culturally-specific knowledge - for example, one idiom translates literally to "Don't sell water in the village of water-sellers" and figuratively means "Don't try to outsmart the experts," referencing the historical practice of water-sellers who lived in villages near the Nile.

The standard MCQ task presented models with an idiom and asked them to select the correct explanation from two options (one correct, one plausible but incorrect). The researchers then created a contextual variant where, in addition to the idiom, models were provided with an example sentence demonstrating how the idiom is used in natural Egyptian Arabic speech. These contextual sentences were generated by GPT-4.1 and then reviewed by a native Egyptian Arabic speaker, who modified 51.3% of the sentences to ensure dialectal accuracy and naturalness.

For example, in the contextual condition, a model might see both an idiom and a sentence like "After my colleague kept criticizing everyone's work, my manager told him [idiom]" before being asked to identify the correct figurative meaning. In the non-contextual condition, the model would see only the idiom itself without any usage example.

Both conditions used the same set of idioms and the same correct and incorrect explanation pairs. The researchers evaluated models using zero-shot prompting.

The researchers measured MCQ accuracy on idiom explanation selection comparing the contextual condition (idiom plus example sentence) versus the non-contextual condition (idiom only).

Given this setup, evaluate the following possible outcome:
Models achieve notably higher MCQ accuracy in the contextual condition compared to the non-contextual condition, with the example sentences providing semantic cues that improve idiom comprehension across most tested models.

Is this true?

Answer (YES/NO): YES